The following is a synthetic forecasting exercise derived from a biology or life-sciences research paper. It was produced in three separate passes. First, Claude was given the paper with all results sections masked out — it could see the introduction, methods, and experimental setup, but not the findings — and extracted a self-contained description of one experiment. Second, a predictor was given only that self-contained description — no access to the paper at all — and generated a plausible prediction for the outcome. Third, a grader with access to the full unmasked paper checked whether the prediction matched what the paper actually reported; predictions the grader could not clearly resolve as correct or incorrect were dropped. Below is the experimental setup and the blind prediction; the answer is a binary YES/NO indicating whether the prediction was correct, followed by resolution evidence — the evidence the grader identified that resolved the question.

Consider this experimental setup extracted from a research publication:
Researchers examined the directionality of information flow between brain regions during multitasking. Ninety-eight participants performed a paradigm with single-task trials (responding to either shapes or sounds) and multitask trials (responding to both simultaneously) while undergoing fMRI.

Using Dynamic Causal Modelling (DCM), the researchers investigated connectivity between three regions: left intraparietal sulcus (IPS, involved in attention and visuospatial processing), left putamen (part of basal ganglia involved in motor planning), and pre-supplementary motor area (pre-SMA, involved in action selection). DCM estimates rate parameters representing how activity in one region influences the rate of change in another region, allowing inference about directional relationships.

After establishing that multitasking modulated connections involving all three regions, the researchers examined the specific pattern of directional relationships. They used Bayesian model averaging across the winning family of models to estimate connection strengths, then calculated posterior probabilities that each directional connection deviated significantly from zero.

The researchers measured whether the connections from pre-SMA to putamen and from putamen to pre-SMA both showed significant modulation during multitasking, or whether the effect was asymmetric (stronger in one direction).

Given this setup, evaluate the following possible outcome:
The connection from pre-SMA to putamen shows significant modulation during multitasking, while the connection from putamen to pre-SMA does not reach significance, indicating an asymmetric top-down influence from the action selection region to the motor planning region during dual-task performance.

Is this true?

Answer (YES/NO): NO